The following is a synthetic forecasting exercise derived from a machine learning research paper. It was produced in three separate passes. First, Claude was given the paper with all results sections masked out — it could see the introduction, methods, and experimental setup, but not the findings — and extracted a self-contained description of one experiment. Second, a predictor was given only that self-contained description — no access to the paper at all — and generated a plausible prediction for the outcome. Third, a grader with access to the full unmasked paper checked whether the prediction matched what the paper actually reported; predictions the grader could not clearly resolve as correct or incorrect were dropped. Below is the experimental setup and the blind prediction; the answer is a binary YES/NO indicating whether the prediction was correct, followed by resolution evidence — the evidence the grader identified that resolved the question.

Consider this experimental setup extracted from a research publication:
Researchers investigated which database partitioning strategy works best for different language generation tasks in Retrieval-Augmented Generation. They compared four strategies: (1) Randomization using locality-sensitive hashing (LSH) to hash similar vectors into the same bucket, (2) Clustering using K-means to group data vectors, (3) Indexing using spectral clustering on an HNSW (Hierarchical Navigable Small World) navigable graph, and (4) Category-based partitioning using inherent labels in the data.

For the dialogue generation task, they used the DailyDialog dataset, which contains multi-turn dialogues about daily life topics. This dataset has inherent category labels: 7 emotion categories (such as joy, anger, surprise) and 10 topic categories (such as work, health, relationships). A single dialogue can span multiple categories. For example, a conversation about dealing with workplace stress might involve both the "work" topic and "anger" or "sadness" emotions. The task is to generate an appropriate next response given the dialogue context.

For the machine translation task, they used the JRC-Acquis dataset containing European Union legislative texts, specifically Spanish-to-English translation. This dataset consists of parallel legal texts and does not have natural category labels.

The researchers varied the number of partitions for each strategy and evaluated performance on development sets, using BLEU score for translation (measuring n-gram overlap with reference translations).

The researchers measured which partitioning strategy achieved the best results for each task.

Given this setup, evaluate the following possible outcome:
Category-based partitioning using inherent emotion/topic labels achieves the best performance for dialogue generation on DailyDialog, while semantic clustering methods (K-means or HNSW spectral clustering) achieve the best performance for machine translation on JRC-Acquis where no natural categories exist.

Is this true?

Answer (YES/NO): NO